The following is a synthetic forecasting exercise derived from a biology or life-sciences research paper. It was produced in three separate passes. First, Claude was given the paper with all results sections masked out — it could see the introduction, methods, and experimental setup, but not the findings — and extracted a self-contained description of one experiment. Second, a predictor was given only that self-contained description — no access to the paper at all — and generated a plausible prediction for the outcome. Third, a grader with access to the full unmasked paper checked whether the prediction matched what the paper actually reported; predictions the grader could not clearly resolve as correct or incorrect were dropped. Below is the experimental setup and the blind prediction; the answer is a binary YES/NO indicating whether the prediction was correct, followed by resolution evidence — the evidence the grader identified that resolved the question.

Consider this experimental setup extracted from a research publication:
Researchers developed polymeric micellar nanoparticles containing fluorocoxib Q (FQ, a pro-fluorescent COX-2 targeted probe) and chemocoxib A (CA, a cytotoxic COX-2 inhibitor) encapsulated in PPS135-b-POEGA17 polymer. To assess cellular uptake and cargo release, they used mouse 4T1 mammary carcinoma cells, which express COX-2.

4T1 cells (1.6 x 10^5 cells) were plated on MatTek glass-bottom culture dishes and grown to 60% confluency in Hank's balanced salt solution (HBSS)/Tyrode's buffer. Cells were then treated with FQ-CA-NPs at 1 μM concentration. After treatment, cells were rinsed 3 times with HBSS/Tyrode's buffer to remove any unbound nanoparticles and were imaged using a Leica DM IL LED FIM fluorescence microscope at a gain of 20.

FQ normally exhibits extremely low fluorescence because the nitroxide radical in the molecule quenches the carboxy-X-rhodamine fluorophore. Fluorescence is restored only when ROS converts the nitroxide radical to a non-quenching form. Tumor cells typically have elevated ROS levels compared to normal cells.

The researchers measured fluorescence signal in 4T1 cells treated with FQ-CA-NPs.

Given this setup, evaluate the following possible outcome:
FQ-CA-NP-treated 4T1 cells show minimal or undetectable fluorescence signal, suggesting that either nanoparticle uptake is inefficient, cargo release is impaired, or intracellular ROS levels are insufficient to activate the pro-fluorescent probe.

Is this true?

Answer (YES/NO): NO